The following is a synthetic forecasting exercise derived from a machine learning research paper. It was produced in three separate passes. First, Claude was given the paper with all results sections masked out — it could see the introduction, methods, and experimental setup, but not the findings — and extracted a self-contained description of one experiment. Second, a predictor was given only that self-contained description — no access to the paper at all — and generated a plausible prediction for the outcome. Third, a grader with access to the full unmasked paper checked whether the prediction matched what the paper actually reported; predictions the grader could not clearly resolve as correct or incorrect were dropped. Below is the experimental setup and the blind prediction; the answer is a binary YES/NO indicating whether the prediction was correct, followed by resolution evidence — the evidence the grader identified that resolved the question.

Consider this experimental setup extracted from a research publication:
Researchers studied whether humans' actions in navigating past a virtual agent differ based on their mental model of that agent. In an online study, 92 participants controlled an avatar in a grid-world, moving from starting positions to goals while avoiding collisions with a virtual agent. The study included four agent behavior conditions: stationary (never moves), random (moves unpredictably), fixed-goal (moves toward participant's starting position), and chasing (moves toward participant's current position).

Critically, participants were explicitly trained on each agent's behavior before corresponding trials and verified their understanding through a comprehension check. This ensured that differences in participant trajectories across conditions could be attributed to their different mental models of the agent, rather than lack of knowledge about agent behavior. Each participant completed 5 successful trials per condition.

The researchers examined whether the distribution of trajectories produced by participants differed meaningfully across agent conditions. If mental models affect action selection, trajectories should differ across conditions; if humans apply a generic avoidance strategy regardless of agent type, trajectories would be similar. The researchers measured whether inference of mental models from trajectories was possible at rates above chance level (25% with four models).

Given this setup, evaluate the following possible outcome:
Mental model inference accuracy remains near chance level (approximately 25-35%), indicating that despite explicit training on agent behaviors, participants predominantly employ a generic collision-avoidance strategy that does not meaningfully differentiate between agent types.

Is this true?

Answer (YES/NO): NO